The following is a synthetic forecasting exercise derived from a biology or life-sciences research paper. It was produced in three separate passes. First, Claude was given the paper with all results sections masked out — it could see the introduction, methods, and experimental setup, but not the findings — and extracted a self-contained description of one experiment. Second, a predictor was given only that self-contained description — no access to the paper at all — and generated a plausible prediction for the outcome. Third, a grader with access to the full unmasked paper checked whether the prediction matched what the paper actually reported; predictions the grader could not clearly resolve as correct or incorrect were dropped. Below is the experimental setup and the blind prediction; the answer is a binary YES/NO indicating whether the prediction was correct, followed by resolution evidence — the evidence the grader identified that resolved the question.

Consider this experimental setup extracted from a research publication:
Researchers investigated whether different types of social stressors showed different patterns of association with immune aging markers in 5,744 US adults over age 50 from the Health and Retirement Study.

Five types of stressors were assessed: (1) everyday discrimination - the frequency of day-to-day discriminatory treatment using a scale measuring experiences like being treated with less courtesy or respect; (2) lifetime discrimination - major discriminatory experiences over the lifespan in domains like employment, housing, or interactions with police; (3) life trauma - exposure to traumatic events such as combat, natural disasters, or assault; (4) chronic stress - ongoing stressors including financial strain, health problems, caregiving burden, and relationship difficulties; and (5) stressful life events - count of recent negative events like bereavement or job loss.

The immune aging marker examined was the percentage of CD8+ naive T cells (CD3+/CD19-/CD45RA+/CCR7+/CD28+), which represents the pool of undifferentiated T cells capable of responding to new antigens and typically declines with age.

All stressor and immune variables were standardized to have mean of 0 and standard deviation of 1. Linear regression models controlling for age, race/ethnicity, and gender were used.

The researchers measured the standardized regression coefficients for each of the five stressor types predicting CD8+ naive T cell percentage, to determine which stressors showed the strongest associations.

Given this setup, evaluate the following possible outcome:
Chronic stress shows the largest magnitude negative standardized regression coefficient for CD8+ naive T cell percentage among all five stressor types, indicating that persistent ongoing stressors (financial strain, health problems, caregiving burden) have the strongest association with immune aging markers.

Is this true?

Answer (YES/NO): NO